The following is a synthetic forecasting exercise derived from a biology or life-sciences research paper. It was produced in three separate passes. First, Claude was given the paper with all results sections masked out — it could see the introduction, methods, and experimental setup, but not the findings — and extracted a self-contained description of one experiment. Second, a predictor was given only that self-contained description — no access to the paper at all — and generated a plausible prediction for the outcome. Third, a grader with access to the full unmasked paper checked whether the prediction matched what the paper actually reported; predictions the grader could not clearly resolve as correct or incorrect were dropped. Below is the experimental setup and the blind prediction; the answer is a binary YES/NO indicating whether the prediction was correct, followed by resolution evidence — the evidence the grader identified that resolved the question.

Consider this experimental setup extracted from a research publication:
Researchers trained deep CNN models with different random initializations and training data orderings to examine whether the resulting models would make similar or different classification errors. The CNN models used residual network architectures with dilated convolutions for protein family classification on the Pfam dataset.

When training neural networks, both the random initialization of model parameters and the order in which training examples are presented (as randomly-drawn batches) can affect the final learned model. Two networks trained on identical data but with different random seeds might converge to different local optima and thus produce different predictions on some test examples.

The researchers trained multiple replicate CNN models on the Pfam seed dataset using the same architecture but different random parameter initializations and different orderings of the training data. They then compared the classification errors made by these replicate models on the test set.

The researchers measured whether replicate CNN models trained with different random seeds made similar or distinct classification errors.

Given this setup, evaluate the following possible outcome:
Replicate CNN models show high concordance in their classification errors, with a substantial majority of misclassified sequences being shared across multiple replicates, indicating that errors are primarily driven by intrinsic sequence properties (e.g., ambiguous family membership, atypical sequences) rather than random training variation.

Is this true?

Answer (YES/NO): NO